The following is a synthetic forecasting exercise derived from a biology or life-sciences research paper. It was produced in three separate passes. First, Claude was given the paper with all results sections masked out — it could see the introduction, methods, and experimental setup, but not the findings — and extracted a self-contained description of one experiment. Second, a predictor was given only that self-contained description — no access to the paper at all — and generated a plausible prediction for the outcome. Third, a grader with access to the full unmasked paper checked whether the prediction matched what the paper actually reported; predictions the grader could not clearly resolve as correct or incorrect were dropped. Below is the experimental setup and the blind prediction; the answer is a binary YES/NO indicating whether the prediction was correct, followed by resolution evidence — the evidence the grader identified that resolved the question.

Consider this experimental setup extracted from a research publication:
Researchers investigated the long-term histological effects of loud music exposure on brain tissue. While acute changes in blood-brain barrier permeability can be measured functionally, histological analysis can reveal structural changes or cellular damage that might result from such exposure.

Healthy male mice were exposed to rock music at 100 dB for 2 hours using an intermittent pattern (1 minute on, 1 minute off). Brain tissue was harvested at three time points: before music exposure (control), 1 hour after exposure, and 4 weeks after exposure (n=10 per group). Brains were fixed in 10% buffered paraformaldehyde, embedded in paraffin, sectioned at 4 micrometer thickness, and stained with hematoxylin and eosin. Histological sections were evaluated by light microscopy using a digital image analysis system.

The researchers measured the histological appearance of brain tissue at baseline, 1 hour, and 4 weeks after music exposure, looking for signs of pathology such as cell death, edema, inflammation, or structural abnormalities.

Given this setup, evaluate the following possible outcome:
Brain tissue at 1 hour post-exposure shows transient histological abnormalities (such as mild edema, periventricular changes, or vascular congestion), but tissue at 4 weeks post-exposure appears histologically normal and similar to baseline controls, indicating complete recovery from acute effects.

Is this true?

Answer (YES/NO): NO